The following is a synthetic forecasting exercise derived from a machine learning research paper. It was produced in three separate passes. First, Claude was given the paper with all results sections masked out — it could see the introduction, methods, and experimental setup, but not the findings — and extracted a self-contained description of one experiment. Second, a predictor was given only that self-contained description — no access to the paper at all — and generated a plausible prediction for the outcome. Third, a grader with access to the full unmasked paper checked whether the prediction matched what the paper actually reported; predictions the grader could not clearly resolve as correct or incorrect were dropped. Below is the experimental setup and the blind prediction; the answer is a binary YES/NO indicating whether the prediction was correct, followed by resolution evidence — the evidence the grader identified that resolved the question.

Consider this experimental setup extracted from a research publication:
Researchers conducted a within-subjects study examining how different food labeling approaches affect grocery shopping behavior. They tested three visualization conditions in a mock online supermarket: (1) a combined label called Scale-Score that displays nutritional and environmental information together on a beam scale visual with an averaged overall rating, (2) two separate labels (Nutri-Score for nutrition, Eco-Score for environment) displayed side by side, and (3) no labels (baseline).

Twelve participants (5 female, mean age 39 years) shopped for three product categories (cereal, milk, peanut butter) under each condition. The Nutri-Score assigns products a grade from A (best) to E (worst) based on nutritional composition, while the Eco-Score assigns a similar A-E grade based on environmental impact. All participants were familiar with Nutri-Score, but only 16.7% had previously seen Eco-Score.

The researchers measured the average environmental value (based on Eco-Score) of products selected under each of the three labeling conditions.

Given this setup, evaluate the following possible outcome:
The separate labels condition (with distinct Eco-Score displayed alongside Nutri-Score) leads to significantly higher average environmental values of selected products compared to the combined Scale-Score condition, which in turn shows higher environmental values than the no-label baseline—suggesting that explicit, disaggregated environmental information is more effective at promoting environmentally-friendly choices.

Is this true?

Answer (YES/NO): NO